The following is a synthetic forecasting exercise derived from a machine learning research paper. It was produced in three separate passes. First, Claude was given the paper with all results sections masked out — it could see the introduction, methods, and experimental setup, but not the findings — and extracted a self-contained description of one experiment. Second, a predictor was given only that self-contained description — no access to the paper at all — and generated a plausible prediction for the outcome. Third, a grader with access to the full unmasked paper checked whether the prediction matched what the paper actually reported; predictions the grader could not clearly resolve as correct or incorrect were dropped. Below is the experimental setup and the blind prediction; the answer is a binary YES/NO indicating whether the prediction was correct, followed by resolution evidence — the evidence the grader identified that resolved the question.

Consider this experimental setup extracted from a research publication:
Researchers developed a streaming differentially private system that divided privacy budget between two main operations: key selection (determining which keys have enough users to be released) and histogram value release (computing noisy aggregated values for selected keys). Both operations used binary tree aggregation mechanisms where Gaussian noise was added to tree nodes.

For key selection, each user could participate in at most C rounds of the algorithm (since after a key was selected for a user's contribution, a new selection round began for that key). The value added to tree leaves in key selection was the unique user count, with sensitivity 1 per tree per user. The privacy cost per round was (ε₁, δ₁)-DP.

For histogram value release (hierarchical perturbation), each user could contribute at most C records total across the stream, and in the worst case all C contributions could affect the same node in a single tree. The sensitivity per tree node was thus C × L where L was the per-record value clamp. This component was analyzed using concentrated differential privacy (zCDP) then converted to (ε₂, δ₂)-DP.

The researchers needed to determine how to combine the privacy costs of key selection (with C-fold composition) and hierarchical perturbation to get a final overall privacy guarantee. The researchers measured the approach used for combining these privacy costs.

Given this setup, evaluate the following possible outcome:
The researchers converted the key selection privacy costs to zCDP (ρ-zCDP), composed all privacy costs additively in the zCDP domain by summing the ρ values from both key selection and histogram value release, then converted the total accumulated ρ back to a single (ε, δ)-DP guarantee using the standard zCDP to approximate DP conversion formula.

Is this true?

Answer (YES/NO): NO